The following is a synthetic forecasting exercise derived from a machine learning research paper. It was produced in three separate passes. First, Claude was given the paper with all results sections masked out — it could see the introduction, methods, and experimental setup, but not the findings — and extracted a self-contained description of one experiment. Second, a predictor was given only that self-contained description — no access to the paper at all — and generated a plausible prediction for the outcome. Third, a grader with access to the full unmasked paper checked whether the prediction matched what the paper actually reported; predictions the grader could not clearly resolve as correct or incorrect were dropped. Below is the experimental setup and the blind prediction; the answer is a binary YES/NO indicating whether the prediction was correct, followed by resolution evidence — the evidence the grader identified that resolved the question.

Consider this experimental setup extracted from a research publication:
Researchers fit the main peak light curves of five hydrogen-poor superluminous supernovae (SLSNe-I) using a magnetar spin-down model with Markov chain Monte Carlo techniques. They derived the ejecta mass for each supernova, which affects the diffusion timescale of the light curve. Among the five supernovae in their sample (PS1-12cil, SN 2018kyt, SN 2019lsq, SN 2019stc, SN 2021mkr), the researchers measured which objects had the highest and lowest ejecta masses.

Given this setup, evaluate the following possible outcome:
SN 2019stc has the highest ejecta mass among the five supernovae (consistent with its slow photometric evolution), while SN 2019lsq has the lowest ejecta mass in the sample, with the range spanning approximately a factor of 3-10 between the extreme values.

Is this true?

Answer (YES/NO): NO